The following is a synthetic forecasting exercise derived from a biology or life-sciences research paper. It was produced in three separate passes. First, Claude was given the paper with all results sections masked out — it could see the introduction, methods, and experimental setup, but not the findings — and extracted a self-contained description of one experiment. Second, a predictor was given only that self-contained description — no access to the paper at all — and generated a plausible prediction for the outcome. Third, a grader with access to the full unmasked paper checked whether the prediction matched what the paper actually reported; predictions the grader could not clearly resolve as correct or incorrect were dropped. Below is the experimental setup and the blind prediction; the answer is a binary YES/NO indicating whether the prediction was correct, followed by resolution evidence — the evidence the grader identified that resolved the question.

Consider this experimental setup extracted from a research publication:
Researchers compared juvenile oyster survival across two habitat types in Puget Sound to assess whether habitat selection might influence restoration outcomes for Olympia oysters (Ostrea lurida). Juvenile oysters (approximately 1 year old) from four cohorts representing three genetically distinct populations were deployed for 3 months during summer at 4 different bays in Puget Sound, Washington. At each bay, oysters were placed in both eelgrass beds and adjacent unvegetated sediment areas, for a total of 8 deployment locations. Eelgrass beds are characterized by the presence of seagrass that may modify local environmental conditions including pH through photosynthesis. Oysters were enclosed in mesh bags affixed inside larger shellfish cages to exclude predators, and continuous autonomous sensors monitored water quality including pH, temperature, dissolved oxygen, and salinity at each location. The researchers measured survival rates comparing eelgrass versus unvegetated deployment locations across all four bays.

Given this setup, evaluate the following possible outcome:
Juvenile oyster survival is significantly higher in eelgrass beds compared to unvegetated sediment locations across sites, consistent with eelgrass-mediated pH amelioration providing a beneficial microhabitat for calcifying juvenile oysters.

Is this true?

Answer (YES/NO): NO